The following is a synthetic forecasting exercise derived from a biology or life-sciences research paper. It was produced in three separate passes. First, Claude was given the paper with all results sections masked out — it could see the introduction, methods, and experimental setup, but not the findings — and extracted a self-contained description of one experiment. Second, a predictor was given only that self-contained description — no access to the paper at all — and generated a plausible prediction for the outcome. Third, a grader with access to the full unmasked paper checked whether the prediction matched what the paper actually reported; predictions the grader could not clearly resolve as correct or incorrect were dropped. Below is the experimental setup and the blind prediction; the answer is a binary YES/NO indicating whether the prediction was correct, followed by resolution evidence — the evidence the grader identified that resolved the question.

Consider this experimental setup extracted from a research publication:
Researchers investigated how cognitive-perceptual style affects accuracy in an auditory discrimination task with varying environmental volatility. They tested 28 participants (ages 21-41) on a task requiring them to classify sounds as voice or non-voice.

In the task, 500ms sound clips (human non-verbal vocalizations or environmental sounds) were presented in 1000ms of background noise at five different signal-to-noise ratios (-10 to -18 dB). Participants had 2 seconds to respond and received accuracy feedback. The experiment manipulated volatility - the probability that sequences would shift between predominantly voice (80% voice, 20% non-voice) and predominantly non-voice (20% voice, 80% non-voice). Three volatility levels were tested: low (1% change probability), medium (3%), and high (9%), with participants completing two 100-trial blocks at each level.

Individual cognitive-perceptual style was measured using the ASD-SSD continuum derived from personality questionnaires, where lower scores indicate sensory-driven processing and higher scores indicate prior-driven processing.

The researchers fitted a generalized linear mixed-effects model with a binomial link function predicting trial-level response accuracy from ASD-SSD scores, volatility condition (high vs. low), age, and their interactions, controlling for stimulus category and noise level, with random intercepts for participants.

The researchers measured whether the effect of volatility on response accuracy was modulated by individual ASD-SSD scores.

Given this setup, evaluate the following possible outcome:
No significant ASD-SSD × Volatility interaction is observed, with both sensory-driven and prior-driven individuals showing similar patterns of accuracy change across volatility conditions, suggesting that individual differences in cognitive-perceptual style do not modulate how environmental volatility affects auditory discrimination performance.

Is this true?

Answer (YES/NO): NO